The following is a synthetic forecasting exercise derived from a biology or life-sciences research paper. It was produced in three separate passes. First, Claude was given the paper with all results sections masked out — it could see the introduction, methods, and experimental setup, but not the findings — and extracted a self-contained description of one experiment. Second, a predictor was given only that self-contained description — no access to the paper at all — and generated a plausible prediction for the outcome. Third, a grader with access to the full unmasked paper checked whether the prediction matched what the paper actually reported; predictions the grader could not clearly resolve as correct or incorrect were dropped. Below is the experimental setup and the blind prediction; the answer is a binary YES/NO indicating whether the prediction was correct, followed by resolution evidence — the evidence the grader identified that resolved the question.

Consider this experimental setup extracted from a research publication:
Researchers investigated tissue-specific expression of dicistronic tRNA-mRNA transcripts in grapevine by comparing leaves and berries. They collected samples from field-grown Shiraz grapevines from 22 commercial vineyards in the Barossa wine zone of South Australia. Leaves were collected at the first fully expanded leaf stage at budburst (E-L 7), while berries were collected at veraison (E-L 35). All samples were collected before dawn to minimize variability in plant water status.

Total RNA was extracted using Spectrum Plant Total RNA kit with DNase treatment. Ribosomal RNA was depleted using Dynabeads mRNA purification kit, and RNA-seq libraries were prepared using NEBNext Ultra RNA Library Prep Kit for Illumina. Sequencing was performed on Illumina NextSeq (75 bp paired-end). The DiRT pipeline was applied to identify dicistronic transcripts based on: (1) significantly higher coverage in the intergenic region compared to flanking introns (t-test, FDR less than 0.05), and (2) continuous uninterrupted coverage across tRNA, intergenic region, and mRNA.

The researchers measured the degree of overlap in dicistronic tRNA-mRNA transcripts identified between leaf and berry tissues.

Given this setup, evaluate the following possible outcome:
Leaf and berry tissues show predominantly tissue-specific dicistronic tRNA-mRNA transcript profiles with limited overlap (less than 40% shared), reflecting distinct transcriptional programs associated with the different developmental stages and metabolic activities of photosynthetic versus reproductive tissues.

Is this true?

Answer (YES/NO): YES